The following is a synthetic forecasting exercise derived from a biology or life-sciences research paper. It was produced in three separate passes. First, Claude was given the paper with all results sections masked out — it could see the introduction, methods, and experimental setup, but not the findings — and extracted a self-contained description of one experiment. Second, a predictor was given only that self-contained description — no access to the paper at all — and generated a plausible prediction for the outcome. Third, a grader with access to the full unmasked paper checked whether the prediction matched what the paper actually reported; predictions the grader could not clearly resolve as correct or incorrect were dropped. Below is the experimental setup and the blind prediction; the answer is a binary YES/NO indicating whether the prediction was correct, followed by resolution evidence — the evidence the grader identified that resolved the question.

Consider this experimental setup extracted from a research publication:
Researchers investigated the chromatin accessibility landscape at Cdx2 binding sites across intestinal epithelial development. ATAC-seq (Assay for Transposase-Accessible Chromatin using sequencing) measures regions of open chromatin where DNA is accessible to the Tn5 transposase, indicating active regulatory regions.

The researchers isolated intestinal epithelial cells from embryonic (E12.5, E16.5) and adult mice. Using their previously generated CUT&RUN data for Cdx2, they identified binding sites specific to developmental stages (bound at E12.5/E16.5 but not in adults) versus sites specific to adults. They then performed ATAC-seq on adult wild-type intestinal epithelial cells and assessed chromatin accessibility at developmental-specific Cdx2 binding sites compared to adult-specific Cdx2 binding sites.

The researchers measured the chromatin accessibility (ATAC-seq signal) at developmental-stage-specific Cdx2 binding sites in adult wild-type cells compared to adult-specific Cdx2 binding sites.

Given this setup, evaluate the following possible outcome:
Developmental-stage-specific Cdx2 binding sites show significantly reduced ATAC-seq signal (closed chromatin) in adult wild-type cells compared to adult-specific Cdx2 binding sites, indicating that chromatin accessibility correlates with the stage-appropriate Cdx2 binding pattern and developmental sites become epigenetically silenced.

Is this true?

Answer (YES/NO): YES